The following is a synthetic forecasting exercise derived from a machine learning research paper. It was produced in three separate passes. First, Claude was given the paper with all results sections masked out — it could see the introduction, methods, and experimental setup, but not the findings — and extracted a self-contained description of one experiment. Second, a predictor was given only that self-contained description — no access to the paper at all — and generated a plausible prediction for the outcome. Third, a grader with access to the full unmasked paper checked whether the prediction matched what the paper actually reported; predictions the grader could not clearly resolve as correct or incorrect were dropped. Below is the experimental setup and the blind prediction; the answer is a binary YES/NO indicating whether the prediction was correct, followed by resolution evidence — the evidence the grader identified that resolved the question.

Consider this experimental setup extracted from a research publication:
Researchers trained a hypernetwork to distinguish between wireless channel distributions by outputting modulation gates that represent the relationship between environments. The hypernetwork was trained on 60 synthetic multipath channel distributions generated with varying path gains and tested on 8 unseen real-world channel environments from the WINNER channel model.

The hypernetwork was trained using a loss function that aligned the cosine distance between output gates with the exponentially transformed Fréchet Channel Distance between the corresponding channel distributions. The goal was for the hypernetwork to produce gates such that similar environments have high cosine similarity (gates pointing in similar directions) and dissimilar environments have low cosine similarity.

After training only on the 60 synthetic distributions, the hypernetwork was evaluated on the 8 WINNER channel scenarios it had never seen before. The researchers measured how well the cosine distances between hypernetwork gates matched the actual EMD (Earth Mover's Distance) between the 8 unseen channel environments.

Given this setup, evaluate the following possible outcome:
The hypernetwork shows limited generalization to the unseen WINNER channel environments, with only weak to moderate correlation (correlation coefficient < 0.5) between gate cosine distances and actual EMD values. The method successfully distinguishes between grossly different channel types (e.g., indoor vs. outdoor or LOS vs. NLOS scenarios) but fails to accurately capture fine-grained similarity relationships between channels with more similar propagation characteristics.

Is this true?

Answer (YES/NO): NO